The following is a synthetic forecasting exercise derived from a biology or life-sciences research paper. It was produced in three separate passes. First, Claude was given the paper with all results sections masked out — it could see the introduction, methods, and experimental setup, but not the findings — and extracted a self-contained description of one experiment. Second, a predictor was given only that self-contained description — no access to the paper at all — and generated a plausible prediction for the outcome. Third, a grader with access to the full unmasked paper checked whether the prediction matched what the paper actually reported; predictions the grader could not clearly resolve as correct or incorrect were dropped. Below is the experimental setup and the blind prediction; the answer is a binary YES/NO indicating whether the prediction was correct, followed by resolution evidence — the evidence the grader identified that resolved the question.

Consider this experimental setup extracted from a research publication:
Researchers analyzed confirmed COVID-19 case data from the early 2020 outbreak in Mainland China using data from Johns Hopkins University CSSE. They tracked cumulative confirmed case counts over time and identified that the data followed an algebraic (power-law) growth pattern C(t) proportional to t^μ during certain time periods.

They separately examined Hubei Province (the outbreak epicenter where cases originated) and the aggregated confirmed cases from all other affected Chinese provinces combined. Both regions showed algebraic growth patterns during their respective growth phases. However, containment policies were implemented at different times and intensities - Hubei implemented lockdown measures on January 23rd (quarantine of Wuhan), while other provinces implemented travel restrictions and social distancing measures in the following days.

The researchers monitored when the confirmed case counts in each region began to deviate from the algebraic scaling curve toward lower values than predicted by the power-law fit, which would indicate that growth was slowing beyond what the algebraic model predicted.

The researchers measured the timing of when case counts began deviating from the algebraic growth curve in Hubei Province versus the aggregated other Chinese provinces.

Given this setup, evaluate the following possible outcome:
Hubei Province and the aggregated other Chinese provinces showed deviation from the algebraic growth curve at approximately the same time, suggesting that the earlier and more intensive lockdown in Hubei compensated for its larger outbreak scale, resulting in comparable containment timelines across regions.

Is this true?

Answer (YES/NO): NO